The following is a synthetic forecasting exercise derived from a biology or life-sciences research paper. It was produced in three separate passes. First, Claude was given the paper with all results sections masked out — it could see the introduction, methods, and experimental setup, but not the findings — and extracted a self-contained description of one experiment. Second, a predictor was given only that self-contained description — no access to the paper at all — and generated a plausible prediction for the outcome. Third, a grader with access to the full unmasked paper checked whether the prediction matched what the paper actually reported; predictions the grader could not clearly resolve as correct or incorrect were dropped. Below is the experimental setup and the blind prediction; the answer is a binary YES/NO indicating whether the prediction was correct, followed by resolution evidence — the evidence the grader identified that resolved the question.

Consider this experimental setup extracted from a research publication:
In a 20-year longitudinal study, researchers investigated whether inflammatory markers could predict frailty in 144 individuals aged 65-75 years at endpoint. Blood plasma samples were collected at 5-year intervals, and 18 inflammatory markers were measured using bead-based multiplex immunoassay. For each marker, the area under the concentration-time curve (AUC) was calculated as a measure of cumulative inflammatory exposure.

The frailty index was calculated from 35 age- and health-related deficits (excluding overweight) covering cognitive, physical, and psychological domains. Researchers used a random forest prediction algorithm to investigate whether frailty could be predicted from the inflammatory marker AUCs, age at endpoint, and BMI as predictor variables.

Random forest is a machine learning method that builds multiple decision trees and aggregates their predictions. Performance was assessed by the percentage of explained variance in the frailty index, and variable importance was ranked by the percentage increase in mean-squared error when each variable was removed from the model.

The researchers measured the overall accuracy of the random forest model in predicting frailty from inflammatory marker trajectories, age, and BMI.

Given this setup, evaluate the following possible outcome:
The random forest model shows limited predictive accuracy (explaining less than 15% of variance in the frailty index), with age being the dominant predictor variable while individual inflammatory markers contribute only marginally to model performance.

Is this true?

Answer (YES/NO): NO